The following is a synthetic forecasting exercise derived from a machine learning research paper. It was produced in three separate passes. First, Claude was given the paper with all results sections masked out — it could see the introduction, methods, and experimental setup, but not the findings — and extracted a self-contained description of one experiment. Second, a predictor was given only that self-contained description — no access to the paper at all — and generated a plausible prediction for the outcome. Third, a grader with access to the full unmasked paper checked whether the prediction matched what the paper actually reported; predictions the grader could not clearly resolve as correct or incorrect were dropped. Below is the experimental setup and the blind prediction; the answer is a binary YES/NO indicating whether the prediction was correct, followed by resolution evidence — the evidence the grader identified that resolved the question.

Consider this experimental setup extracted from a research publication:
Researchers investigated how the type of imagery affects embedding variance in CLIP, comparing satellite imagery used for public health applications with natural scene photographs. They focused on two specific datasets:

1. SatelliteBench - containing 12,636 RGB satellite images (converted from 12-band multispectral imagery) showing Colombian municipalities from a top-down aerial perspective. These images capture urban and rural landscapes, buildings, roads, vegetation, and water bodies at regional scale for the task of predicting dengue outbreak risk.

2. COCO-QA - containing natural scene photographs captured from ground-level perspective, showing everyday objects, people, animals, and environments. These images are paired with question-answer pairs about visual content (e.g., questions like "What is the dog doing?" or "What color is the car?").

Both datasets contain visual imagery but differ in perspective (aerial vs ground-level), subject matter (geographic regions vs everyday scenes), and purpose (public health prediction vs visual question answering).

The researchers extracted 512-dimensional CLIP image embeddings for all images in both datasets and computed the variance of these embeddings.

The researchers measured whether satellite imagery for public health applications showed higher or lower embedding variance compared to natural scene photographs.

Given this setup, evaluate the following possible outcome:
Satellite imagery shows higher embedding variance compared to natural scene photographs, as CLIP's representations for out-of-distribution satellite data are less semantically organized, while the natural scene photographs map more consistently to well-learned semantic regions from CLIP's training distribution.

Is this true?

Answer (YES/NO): YES